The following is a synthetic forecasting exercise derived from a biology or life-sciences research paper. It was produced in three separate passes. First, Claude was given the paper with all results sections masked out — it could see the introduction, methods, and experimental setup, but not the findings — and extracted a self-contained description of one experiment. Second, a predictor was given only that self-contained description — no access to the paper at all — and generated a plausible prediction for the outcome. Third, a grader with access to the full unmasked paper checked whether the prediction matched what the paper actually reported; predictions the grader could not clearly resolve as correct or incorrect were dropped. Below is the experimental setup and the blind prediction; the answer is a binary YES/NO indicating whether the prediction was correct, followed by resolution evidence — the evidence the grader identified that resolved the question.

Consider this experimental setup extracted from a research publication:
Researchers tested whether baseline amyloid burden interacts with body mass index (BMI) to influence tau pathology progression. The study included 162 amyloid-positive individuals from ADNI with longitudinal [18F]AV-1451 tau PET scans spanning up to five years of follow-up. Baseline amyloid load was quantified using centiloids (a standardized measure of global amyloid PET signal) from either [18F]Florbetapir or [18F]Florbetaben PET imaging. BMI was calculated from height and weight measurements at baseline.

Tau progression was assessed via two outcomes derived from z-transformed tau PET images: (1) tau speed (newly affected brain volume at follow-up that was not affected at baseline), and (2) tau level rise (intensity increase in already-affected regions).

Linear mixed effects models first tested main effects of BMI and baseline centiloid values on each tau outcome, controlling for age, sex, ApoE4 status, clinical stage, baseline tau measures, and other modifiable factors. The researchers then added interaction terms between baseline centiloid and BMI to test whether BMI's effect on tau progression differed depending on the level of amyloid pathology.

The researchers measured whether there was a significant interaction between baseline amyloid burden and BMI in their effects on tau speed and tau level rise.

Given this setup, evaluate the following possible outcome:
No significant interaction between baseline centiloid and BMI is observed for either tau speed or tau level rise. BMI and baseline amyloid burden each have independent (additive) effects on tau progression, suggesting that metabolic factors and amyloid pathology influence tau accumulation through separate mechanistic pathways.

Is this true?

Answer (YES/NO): NO